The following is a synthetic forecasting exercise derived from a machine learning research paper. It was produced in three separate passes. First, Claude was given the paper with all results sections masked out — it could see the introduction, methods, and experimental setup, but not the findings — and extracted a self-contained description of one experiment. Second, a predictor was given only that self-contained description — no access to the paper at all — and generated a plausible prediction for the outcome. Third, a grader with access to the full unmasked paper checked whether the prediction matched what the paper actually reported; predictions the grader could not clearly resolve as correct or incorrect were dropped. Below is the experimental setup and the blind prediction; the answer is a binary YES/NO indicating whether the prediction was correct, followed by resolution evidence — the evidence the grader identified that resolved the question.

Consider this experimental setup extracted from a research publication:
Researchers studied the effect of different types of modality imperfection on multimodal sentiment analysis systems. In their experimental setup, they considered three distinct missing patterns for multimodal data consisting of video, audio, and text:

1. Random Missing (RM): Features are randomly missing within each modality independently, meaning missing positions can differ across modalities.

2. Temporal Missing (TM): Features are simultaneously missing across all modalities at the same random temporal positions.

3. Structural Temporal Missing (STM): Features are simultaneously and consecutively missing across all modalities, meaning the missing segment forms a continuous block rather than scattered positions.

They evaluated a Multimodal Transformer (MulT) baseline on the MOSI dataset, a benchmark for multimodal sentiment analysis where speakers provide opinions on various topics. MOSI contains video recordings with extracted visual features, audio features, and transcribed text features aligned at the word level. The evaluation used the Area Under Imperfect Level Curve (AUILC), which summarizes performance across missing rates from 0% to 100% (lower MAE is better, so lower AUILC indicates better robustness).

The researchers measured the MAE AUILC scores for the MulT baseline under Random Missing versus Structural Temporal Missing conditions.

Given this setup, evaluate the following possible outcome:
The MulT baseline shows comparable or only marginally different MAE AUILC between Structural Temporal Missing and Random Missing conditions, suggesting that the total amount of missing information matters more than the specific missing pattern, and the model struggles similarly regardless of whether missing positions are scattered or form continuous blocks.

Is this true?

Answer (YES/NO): NO